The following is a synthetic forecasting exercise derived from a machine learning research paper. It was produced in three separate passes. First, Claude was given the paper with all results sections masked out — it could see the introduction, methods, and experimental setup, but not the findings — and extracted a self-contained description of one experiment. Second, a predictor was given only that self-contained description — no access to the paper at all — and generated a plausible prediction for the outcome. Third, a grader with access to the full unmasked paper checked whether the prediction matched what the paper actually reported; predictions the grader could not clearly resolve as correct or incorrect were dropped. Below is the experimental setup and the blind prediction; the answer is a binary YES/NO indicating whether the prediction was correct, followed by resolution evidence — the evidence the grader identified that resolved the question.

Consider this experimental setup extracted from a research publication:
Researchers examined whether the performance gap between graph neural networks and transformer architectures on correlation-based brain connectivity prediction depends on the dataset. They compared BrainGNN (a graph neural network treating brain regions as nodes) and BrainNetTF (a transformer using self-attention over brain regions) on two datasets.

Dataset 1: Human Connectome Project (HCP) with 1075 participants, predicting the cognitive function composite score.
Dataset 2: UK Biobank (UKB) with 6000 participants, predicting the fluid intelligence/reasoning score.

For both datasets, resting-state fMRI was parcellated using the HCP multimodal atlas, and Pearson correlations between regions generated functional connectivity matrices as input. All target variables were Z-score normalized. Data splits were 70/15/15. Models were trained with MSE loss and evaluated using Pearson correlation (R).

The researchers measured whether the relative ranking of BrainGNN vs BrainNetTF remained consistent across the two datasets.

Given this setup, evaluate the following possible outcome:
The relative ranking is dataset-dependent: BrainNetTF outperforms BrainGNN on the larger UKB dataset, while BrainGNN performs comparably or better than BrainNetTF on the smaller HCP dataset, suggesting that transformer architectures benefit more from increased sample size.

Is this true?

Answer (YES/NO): NO